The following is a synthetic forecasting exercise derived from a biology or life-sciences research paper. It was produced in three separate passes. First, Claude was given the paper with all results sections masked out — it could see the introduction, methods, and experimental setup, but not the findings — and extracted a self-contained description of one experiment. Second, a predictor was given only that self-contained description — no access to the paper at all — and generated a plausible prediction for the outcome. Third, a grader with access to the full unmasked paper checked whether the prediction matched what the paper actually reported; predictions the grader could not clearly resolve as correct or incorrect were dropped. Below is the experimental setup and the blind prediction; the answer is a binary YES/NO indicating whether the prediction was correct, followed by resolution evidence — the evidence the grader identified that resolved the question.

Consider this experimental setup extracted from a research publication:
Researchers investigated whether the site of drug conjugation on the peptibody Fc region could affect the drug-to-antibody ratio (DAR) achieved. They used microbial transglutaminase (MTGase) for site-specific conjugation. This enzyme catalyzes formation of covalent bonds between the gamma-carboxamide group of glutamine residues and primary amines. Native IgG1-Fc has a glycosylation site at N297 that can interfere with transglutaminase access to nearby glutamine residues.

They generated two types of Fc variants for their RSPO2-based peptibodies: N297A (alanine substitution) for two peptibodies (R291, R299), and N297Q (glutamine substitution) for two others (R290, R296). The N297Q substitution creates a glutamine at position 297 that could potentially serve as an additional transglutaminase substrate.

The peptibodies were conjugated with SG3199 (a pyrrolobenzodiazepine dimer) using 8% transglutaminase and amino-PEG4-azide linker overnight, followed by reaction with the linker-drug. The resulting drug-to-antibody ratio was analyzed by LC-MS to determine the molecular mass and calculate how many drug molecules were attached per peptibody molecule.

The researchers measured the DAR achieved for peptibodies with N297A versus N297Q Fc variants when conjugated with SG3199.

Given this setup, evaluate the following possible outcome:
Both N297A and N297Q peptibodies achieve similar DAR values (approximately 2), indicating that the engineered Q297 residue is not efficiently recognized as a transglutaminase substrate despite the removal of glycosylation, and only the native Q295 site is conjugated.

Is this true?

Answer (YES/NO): NO